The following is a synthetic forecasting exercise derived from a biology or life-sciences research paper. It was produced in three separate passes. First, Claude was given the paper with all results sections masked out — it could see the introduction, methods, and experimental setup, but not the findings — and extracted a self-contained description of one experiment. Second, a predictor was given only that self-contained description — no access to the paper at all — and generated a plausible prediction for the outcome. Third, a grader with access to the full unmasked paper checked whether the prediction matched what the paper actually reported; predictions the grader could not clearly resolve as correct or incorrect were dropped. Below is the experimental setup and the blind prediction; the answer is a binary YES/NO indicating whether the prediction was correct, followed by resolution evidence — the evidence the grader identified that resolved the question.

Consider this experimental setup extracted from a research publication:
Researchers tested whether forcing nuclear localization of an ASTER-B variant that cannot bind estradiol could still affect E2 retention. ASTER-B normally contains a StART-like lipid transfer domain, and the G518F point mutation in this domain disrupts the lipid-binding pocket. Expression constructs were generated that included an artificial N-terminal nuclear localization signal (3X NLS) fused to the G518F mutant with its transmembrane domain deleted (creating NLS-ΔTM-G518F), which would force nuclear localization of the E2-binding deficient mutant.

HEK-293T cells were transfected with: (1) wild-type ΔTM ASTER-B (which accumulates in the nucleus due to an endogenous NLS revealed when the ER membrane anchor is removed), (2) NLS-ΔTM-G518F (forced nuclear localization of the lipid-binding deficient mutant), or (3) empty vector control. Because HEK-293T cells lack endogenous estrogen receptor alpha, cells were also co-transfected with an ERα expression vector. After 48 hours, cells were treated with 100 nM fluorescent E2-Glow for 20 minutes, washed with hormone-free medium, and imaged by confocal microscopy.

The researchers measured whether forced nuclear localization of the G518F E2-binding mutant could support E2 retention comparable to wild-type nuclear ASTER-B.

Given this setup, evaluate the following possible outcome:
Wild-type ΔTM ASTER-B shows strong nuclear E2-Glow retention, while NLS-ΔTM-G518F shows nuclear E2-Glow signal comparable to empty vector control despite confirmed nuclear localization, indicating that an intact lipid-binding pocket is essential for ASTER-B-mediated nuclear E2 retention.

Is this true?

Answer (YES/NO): YES